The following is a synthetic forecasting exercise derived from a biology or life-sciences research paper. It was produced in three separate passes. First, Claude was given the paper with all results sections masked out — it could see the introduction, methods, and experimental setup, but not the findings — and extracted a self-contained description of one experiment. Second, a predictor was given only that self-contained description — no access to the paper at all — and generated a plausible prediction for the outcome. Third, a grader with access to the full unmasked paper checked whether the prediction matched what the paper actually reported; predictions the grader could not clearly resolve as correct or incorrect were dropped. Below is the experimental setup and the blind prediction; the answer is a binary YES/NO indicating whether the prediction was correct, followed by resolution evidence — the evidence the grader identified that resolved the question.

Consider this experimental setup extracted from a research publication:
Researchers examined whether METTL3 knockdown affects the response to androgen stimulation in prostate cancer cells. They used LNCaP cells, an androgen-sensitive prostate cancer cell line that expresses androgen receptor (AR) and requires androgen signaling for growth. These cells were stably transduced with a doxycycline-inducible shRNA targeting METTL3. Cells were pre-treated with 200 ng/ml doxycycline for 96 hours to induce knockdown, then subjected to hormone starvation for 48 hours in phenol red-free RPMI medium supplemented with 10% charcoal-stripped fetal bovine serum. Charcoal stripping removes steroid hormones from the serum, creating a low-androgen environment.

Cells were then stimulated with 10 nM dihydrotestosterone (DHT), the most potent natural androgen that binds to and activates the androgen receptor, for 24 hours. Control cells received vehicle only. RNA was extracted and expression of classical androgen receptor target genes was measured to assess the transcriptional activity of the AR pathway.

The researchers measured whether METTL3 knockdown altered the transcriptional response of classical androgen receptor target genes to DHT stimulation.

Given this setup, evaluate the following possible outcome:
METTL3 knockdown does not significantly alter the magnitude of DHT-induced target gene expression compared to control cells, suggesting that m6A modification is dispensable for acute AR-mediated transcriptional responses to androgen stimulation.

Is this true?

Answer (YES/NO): YES